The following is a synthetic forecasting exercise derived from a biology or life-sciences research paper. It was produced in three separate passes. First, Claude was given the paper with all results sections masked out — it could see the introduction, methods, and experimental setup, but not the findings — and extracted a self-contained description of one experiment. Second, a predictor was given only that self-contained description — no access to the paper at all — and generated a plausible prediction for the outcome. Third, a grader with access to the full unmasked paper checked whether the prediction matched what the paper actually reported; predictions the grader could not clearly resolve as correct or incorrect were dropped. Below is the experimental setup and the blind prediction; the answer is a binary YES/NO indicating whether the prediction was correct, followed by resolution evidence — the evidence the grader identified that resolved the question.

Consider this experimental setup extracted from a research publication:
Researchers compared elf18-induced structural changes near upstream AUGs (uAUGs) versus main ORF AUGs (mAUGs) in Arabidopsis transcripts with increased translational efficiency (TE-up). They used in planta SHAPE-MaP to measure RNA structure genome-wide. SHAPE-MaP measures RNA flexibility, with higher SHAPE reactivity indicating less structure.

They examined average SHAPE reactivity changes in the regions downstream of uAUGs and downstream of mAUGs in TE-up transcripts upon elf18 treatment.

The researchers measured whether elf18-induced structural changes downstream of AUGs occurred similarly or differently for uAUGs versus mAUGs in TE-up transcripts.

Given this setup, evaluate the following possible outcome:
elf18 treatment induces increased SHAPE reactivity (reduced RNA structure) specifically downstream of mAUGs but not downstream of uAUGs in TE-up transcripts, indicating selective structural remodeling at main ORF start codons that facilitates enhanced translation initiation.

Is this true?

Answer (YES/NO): NO